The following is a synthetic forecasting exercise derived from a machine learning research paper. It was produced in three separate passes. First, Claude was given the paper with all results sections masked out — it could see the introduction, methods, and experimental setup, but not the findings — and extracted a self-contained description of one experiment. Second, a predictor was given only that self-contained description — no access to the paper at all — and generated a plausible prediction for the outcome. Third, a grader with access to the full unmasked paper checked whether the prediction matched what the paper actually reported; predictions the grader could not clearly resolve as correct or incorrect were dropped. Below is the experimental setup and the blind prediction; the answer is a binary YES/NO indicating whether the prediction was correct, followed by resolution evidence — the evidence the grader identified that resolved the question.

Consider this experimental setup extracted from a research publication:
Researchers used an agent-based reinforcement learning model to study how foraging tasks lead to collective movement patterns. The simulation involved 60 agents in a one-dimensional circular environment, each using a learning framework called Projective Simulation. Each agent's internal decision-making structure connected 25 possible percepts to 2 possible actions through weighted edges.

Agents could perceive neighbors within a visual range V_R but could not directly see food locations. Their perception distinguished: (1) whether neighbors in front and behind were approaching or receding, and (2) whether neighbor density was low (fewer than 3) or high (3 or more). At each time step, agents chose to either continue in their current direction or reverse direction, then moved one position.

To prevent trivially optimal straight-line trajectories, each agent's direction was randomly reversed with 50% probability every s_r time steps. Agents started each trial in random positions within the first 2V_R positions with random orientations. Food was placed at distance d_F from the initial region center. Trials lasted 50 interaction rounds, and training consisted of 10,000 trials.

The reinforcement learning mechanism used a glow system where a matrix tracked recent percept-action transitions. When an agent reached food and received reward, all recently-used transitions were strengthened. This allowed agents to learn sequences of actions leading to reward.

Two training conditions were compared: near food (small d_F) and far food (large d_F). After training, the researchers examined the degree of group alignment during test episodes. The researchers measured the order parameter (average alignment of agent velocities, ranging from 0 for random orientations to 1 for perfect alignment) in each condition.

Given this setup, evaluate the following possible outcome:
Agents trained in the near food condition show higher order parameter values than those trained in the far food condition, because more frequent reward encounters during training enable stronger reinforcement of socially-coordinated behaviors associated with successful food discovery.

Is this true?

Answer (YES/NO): NO